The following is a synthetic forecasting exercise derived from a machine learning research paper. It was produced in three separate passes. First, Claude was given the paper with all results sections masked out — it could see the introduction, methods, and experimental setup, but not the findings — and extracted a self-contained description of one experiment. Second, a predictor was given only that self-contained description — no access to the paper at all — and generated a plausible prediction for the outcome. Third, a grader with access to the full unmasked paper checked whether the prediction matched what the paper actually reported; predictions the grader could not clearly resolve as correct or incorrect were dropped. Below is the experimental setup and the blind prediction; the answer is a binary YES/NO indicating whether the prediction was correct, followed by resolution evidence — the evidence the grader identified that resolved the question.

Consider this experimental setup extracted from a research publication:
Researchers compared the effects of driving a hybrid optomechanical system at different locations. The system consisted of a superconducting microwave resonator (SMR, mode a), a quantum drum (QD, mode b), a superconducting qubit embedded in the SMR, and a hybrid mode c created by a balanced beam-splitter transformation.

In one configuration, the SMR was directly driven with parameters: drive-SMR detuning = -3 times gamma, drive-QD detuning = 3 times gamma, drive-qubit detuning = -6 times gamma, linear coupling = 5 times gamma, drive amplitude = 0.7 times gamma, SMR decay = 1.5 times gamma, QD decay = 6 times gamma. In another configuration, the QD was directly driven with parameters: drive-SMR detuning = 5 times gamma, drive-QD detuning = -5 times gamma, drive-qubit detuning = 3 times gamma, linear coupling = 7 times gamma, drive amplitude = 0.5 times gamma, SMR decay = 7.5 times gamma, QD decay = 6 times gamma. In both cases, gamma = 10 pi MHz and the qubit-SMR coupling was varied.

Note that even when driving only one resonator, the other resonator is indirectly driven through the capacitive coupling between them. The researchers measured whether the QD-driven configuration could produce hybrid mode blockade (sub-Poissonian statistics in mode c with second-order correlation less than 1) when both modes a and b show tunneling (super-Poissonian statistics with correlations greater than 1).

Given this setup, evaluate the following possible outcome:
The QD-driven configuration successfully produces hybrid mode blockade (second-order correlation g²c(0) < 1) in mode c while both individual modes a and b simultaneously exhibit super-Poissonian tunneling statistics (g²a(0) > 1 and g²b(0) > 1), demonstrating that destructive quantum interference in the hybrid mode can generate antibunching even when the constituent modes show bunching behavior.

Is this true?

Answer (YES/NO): YES